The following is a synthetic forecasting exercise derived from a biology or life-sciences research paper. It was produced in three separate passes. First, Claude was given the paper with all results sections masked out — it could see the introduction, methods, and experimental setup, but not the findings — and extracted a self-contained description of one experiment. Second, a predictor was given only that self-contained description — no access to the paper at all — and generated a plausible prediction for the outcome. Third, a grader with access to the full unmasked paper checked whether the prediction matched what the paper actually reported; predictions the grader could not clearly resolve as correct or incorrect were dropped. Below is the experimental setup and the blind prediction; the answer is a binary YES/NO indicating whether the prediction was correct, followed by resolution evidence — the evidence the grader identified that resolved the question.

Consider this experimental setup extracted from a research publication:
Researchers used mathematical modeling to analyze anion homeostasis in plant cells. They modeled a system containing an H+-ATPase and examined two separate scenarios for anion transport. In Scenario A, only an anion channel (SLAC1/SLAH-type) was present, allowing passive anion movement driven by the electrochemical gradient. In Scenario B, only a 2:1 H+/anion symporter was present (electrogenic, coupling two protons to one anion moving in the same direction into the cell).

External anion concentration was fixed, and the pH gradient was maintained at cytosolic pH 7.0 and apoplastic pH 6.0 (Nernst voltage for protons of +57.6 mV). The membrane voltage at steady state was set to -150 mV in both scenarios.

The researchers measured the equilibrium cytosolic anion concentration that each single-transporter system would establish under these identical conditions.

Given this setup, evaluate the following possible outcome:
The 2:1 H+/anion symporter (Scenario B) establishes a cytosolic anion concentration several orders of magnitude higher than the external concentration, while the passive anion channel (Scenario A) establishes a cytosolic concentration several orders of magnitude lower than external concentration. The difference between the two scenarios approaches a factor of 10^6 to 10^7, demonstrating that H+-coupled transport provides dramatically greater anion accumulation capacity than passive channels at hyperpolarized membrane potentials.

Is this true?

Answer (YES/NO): YES